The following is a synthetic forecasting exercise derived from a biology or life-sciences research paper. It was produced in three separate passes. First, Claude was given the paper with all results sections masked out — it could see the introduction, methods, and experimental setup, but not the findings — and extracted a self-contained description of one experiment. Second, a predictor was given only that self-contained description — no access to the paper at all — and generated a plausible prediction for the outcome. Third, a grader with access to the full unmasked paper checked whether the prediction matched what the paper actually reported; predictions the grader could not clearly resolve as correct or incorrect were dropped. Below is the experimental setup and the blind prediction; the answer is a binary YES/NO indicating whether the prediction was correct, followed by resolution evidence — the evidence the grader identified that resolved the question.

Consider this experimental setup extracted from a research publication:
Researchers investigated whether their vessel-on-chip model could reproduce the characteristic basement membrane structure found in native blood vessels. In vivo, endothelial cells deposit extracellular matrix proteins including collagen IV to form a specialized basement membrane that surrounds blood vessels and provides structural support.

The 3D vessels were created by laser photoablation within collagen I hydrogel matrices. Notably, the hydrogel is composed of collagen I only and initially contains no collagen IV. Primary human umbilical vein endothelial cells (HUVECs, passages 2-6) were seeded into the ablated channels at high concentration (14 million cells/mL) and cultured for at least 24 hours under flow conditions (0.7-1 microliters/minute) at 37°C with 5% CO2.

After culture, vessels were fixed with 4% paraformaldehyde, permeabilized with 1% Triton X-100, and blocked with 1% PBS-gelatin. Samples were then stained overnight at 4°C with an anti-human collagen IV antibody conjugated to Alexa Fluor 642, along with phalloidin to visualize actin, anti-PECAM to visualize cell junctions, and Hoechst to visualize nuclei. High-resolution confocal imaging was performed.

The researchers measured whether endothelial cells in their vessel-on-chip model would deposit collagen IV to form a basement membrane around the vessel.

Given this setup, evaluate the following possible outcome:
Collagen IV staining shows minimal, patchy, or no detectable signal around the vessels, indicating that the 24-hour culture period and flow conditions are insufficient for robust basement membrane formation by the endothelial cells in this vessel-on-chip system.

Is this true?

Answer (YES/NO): NO